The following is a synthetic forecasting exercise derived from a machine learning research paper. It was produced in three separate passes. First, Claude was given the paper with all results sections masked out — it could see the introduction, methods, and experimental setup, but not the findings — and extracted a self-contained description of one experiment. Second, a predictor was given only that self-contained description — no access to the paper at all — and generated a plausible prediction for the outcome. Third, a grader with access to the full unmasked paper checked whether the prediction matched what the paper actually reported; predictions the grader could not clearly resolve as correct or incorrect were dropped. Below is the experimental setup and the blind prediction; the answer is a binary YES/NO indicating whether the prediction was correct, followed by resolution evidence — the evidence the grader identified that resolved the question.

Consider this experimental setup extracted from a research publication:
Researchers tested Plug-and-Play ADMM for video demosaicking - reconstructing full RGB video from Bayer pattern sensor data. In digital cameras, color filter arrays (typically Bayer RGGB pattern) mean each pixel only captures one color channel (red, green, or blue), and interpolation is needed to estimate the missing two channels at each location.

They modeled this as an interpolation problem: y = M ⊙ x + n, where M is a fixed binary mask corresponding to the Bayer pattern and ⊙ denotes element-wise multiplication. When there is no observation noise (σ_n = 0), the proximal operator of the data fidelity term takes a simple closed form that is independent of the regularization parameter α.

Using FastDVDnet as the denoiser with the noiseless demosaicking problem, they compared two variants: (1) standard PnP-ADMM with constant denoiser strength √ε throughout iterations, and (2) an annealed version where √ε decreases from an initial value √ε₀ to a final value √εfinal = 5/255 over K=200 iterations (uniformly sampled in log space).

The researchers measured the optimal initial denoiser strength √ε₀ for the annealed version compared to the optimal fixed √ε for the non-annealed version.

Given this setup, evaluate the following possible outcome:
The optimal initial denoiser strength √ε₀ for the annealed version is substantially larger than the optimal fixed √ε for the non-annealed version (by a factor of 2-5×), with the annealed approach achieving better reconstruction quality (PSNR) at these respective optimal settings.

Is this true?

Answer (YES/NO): NO